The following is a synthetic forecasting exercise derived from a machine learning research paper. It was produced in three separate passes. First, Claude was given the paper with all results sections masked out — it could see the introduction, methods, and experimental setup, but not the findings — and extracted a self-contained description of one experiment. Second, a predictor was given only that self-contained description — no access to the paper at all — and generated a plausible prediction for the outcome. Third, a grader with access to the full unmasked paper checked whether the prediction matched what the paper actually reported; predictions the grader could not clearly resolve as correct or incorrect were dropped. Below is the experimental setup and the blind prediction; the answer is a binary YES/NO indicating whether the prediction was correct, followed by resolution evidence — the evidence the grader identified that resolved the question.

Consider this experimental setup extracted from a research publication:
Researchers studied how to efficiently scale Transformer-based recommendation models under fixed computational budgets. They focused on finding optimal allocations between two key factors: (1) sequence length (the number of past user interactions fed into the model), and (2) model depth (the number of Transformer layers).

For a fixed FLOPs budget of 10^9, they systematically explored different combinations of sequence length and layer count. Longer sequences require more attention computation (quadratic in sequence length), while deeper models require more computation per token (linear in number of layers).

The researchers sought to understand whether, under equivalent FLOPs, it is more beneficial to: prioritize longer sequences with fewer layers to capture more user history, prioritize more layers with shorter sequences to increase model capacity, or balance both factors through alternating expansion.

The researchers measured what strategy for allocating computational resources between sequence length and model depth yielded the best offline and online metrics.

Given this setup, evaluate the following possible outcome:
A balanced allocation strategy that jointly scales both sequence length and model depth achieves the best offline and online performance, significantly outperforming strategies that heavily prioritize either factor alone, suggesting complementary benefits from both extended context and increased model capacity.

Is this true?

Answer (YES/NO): YES